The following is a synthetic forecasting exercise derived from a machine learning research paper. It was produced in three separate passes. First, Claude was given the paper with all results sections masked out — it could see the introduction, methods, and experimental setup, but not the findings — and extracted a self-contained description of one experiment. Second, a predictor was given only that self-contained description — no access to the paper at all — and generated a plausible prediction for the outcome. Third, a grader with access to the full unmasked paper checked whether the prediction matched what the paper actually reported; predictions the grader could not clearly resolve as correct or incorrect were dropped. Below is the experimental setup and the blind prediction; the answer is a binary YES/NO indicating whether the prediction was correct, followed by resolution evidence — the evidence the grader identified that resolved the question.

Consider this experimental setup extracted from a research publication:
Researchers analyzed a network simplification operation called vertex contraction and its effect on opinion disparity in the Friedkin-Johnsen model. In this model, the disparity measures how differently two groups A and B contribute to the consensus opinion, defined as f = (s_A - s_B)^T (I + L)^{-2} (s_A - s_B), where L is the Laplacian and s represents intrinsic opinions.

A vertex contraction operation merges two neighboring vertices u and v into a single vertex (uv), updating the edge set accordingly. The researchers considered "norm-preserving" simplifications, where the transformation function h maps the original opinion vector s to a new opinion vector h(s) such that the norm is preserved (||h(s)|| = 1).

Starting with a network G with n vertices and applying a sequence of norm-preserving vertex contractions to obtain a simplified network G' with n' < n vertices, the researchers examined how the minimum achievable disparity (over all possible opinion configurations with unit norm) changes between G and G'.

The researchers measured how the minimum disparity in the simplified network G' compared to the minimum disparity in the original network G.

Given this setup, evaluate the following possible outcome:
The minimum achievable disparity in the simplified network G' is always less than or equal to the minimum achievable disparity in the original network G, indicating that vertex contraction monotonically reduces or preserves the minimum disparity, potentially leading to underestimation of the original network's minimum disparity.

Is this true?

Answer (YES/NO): NO